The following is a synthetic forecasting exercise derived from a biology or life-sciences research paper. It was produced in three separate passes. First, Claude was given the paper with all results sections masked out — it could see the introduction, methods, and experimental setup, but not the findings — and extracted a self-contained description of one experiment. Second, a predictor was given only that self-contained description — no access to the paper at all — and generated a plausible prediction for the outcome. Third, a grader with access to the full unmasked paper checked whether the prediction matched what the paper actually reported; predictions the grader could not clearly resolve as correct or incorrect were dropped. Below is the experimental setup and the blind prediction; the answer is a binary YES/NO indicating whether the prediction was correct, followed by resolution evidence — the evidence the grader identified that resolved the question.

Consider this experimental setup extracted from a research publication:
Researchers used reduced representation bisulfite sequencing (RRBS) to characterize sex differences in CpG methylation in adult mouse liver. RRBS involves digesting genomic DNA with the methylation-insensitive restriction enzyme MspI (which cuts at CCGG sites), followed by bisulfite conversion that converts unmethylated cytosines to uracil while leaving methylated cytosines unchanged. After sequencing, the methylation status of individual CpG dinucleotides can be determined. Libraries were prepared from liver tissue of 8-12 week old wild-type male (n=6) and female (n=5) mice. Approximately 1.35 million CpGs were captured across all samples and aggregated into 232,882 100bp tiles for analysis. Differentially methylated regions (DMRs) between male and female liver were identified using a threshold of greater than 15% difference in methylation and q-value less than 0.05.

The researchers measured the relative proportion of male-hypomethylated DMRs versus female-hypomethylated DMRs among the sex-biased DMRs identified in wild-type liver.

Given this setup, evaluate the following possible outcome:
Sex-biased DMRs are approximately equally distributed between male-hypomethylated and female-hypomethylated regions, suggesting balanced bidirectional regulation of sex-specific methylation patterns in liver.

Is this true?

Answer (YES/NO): YES